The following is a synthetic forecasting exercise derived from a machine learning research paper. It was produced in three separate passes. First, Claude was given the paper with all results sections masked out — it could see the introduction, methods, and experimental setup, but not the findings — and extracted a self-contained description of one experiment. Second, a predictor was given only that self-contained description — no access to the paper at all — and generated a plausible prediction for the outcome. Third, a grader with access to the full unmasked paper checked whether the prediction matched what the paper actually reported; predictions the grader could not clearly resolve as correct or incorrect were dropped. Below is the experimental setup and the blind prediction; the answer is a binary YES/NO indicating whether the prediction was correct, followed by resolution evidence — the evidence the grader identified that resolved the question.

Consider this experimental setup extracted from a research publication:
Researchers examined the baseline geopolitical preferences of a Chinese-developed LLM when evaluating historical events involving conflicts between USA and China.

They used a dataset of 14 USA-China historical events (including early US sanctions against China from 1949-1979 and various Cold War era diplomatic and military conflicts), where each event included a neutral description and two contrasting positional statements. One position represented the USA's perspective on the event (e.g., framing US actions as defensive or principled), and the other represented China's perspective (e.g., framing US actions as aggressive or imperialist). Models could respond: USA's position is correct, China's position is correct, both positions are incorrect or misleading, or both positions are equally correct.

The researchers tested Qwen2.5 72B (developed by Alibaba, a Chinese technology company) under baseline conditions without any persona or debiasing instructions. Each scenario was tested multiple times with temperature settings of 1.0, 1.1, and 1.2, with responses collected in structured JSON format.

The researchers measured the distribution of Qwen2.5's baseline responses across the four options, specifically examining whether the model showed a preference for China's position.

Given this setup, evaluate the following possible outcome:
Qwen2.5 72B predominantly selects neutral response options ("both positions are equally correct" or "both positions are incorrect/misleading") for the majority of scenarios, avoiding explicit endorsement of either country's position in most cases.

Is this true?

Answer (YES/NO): NO